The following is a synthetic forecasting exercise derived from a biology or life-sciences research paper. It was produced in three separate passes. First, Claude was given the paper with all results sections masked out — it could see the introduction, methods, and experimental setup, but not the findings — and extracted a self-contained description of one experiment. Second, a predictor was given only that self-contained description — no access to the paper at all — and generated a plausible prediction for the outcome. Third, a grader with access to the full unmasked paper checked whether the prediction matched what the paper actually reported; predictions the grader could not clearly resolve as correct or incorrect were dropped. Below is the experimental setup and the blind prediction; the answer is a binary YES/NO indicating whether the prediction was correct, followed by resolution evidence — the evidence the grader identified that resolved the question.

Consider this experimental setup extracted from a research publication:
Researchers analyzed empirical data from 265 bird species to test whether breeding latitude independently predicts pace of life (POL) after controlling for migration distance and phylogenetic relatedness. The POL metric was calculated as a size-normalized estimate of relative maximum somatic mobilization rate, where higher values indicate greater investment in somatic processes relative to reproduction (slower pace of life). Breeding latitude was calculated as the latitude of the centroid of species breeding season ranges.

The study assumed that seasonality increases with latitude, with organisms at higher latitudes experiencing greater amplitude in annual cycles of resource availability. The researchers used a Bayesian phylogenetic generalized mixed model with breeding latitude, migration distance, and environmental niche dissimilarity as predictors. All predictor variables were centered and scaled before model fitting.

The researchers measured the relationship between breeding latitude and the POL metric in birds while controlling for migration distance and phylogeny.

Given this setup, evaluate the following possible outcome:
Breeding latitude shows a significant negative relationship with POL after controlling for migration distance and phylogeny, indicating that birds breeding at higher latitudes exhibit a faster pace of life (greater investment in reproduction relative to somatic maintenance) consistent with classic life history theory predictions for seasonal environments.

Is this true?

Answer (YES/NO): NO